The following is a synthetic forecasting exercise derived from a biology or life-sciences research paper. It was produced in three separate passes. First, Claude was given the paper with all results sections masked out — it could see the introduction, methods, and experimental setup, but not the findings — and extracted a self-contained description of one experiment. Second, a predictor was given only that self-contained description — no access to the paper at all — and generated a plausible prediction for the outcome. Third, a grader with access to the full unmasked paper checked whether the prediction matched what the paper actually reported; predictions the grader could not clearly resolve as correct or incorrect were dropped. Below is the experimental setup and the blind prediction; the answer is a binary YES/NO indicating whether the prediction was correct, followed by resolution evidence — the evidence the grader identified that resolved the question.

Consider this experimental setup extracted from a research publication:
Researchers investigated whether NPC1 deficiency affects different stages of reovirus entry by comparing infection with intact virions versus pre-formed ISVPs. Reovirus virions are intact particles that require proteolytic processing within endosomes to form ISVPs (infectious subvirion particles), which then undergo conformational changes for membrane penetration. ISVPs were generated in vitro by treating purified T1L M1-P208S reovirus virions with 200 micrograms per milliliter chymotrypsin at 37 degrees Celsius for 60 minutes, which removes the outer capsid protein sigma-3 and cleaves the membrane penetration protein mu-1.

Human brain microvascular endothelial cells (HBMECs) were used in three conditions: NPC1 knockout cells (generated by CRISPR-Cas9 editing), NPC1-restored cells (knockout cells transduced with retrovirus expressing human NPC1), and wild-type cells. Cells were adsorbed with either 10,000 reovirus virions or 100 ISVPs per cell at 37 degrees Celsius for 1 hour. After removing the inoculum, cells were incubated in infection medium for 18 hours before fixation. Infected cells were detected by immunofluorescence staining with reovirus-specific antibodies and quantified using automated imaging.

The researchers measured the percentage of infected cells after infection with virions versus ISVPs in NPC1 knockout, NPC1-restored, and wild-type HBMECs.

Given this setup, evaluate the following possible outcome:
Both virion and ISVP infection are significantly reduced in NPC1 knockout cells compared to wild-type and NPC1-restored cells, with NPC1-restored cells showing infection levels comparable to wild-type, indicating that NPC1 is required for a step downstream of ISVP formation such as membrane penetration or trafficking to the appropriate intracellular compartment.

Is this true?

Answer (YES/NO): NO